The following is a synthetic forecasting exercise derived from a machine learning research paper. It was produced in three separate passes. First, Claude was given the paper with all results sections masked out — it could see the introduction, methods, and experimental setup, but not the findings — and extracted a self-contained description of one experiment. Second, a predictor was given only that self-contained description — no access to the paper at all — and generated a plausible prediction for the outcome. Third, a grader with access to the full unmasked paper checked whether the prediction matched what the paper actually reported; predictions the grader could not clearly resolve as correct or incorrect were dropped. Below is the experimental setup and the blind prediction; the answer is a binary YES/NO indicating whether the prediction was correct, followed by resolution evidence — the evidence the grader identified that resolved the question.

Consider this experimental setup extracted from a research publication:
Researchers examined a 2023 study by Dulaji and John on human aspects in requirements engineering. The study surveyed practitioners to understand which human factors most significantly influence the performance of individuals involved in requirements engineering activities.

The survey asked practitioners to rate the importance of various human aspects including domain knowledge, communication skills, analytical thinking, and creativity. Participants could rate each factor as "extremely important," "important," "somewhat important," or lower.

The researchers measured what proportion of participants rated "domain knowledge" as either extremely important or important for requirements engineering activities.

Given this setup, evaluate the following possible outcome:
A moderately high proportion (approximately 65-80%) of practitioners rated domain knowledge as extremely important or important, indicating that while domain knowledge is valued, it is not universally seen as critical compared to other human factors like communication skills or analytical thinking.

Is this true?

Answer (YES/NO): NO